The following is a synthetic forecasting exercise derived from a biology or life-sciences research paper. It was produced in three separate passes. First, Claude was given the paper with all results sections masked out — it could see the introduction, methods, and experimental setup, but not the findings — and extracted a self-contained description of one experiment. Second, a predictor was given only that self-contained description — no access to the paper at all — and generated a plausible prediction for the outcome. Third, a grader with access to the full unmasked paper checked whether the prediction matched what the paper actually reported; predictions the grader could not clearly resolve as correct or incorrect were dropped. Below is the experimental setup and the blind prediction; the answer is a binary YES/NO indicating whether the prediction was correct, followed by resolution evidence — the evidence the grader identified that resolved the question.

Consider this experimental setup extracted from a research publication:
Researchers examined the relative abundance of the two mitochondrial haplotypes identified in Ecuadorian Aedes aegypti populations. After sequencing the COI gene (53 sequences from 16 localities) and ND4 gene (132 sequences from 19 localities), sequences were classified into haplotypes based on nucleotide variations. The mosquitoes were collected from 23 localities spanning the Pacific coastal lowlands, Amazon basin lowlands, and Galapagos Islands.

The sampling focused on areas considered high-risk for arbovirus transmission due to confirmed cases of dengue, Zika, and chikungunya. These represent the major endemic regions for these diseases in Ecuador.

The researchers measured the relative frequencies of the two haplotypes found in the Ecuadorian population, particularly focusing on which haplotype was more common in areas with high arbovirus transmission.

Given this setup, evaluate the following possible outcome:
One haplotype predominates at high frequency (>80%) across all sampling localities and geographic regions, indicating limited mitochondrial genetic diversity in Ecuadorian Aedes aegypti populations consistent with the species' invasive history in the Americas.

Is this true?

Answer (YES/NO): NO